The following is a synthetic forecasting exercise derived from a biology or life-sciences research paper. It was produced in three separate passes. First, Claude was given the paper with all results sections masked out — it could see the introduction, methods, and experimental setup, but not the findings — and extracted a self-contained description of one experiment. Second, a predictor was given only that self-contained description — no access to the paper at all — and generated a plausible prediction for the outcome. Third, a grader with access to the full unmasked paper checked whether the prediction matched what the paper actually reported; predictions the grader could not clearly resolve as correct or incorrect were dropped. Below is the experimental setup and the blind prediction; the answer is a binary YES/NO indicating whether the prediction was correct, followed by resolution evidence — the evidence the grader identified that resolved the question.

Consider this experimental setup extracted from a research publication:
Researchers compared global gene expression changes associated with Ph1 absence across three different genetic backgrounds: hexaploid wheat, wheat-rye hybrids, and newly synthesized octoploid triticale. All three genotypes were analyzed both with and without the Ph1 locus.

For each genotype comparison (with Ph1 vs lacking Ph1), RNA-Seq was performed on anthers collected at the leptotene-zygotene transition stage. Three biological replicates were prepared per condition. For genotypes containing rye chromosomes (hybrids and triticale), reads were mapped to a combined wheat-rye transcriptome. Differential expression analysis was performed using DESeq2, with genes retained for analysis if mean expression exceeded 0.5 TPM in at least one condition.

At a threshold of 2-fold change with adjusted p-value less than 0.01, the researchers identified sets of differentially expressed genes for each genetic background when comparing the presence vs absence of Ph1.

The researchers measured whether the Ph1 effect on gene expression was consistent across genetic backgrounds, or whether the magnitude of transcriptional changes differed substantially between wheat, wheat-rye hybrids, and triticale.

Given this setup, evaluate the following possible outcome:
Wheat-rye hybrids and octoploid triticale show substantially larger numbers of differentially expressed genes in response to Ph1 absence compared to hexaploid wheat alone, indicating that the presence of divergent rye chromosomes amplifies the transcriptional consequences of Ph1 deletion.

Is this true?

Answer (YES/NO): NO